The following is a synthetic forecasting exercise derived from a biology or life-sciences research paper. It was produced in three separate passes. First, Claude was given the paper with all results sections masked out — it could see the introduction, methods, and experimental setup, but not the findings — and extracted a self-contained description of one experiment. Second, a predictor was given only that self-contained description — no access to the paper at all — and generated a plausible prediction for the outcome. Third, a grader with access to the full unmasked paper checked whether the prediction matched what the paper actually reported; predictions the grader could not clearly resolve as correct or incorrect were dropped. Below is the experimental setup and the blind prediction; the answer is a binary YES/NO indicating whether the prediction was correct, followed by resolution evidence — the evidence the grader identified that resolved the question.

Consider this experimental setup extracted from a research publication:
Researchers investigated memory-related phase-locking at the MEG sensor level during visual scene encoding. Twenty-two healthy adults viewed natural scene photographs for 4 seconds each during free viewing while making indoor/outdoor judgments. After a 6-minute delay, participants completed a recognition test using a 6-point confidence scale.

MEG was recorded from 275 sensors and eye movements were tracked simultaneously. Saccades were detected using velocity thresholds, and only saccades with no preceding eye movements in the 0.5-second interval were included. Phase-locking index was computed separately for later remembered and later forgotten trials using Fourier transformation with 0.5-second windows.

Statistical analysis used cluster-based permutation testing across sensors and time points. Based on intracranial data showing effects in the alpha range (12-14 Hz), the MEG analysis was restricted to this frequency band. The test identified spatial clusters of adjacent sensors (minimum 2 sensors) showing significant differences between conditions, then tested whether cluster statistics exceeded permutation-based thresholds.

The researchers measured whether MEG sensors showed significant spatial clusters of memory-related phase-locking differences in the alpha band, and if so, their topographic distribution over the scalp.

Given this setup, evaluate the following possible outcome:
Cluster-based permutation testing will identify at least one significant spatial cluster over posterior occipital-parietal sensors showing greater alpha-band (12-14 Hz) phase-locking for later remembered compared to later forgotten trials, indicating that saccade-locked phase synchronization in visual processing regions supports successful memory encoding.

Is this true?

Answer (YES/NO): YES